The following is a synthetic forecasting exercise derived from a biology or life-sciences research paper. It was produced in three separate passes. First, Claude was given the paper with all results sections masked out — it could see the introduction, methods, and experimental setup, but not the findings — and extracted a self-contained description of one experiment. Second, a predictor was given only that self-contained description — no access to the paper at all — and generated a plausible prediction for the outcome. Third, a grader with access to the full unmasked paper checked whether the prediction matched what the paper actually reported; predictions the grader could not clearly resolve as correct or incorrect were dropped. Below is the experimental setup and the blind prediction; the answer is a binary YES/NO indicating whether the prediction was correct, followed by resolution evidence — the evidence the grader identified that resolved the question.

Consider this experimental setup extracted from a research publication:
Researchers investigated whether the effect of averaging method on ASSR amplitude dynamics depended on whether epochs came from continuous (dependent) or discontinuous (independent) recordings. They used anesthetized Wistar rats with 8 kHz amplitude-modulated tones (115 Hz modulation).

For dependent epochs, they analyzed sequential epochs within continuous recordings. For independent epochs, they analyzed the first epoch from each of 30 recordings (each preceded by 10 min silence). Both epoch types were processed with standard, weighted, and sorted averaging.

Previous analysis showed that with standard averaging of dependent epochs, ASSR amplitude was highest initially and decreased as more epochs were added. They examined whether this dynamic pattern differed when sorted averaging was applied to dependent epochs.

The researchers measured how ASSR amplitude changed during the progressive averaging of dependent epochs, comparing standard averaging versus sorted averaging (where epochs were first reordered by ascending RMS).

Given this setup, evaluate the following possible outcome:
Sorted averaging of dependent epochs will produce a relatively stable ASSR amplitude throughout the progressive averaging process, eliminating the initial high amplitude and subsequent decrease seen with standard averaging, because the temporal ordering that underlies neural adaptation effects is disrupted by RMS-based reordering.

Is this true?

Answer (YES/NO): YES